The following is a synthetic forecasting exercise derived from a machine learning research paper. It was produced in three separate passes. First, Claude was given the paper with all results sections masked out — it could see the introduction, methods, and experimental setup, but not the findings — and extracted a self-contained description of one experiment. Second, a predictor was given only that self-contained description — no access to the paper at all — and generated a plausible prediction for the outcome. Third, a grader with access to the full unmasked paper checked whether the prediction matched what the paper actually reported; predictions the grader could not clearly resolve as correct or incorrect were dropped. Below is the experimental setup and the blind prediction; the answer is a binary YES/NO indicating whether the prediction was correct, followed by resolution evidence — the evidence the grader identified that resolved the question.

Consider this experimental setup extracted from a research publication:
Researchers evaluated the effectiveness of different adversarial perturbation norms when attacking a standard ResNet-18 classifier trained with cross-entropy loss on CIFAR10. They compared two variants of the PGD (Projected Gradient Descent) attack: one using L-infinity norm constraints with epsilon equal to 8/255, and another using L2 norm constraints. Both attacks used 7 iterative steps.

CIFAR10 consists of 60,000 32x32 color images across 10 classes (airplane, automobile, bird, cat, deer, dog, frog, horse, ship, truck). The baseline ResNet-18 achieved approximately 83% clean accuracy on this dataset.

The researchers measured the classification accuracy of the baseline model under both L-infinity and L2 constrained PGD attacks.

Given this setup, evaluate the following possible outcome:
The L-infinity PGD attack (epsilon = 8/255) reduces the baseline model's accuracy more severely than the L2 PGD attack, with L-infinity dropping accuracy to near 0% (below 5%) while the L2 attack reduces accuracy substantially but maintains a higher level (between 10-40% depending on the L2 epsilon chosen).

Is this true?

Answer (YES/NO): NO